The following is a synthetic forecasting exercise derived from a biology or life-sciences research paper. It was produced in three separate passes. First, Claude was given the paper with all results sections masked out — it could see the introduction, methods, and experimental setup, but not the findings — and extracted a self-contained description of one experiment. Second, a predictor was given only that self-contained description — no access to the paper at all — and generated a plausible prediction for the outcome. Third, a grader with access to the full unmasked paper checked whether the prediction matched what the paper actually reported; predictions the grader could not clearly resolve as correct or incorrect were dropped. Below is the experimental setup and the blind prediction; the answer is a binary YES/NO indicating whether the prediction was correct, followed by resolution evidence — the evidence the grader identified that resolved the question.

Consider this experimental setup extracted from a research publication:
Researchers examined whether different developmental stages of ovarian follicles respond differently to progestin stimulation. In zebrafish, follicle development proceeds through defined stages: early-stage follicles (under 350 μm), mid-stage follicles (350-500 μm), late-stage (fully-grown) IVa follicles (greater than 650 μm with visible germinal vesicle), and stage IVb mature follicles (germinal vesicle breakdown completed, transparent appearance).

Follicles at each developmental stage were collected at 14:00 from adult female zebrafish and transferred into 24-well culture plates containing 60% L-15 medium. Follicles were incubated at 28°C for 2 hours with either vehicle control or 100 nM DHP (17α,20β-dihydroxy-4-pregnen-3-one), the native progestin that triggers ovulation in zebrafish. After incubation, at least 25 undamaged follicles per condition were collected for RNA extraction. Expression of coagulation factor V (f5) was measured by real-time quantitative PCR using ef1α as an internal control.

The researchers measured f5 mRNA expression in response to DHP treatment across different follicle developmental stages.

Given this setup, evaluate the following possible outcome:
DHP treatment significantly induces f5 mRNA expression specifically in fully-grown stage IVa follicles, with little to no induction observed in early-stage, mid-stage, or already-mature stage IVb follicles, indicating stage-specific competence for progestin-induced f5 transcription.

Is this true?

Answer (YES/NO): NO